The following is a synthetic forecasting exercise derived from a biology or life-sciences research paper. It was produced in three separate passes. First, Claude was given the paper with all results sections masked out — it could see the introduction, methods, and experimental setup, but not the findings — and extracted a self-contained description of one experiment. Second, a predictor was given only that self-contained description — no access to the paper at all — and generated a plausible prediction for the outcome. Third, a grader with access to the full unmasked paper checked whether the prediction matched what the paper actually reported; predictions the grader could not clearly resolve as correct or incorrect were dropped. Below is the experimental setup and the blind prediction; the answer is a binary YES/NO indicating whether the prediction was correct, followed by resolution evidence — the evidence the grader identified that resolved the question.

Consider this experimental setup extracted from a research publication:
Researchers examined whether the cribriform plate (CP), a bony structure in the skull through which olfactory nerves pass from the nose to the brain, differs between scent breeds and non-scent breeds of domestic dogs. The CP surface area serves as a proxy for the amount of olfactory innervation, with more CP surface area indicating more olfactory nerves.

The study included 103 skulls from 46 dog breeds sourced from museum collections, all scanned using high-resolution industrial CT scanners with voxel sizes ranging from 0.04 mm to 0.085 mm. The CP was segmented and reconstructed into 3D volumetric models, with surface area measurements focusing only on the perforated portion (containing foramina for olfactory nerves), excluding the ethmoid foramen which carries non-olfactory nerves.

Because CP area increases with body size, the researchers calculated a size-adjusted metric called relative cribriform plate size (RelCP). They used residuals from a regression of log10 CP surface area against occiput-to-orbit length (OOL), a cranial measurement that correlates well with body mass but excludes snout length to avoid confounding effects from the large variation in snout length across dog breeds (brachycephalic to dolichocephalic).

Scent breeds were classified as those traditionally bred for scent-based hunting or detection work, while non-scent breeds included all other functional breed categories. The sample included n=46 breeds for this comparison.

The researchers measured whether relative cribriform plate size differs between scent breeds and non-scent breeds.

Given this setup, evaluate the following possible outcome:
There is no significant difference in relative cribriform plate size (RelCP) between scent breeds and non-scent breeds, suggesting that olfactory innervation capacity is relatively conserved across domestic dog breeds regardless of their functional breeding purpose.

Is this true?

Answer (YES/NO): YES